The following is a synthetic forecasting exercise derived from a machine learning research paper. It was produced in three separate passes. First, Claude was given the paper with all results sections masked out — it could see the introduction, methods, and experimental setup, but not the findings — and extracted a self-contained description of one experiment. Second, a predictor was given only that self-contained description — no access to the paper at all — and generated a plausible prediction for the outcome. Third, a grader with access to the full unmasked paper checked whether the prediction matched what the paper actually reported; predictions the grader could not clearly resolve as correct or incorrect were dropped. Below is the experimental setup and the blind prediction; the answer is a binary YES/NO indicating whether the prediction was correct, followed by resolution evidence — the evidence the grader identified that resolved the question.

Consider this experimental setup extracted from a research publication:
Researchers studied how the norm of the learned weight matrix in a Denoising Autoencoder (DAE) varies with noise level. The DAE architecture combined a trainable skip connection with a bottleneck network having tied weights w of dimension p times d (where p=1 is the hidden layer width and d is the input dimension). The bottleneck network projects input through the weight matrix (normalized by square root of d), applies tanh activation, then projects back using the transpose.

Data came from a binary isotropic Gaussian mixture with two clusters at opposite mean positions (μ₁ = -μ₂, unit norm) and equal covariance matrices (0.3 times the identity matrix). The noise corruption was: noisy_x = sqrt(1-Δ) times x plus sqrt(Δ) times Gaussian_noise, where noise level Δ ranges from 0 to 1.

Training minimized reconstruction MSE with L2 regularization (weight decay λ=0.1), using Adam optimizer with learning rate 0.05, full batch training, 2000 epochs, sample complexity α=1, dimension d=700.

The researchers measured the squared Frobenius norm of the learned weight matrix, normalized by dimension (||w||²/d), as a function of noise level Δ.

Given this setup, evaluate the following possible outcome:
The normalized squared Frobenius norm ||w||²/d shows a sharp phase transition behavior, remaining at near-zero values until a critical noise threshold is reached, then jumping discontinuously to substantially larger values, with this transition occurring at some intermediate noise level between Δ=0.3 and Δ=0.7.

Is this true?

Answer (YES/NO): NO